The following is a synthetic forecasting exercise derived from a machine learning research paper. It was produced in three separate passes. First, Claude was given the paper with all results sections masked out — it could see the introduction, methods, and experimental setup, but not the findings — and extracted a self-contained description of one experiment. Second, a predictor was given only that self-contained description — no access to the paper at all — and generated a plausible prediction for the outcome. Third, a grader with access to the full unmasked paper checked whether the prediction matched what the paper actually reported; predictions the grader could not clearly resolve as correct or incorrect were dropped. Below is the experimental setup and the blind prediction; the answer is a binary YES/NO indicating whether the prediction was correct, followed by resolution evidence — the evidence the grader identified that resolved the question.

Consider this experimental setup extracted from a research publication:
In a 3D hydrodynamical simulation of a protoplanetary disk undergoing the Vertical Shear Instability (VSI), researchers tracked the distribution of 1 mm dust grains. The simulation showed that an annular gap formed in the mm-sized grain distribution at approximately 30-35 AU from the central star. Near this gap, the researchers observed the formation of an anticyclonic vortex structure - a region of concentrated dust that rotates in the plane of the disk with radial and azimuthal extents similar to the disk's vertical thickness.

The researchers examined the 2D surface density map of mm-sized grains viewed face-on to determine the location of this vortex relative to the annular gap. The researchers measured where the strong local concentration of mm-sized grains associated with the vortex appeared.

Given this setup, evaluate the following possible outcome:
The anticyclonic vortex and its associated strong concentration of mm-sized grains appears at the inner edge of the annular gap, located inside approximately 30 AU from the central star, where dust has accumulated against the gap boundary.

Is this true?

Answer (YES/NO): YES